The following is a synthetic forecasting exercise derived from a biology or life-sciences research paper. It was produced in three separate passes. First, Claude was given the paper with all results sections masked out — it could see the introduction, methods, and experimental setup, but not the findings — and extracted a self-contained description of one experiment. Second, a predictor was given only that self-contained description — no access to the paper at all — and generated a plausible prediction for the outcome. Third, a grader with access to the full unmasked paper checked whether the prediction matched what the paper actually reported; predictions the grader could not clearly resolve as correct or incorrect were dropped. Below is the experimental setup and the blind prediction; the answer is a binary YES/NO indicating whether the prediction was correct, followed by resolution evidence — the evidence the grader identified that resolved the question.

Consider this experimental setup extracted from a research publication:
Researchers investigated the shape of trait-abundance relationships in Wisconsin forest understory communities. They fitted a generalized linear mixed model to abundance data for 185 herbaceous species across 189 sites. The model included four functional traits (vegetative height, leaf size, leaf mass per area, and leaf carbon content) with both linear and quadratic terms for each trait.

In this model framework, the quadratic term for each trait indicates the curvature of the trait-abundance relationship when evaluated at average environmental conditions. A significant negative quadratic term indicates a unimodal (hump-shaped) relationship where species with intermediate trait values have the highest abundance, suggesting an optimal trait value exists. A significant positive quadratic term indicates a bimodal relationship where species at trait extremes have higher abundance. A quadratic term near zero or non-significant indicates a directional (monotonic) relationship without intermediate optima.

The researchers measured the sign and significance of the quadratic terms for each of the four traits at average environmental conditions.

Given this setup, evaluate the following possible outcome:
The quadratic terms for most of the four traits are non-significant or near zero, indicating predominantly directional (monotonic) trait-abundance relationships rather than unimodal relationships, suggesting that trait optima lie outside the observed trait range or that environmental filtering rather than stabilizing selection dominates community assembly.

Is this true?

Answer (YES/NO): NO